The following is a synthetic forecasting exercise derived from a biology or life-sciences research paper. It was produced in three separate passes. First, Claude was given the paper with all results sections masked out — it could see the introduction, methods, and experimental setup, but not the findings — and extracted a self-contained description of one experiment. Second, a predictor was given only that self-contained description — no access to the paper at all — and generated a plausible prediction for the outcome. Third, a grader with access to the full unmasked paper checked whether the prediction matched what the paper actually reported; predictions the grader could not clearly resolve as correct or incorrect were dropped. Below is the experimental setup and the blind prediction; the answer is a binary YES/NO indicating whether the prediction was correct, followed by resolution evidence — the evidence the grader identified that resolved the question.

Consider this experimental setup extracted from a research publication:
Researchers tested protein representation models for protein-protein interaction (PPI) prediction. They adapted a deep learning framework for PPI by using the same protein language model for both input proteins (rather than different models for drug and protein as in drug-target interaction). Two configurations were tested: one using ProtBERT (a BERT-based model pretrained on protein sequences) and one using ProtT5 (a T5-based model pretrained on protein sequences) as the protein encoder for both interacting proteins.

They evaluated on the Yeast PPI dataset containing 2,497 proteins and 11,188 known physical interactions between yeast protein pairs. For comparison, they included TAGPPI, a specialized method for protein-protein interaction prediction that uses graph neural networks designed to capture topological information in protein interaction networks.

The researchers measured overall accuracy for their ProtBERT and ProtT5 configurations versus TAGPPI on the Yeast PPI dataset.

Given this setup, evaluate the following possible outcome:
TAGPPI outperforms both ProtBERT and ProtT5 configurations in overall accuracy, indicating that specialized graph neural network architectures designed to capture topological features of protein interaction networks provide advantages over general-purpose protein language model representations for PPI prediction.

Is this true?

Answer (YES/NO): YES